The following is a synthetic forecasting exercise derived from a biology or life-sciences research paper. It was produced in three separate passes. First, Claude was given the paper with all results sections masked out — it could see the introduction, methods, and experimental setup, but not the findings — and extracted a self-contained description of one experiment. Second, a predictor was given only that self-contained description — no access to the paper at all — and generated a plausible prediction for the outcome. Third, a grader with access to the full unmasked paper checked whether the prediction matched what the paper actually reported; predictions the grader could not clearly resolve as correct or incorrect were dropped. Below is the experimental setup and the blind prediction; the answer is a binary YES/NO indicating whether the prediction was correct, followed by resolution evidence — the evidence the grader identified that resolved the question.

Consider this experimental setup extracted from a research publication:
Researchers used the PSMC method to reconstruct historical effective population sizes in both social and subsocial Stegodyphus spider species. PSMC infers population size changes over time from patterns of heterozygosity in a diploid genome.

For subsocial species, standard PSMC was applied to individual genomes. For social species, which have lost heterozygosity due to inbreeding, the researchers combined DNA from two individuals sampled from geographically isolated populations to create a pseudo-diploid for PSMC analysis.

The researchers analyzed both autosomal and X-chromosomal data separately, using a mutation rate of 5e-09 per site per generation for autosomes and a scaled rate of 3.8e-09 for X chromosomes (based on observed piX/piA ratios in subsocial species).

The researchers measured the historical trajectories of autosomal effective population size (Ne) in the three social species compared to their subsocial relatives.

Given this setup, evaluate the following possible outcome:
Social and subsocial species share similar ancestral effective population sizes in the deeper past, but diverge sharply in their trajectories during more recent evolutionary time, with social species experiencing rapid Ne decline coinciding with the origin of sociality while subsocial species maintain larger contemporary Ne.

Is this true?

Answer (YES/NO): NO